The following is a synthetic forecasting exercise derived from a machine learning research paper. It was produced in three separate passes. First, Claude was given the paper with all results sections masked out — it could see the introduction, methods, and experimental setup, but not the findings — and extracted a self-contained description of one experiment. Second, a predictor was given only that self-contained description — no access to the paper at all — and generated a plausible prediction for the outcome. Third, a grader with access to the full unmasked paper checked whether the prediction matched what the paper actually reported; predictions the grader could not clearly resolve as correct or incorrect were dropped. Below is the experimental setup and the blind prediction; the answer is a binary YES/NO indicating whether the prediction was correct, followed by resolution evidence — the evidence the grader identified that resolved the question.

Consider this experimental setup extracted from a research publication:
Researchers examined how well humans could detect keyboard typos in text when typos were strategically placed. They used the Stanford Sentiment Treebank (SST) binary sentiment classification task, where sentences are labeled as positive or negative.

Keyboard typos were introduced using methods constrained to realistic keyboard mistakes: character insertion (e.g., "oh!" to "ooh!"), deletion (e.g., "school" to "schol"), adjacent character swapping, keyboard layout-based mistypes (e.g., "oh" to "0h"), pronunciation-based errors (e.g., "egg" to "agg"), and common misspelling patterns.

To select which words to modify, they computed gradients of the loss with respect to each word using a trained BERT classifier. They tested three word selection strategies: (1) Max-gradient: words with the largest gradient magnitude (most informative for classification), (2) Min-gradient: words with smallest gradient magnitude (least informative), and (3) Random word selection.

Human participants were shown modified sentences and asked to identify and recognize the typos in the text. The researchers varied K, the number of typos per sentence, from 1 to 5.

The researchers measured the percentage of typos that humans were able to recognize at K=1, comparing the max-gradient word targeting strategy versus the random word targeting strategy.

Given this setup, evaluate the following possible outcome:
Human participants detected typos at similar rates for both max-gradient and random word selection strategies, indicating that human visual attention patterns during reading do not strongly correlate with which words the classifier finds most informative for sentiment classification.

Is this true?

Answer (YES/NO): NO